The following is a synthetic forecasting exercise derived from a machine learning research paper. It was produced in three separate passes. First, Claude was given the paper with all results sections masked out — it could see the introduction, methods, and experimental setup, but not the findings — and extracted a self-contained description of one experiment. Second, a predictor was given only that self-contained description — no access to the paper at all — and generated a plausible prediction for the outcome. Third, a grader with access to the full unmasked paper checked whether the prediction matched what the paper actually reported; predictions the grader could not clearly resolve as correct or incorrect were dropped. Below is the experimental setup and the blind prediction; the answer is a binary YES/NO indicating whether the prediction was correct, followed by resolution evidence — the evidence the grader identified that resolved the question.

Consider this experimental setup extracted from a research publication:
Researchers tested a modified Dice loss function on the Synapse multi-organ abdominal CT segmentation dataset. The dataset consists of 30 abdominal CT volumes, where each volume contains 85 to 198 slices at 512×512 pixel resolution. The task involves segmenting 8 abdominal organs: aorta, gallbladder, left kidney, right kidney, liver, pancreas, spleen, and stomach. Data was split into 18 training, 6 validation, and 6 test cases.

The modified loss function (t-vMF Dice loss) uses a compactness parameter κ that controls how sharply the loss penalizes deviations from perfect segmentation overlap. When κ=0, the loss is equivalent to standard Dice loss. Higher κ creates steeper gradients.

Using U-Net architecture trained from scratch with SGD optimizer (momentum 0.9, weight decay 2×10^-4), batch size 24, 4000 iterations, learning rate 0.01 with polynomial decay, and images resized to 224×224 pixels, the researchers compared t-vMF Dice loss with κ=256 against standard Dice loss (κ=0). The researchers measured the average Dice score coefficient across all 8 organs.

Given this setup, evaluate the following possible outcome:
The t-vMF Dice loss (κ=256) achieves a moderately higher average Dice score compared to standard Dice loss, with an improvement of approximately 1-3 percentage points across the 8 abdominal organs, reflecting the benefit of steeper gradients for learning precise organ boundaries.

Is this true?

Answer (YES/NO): NO